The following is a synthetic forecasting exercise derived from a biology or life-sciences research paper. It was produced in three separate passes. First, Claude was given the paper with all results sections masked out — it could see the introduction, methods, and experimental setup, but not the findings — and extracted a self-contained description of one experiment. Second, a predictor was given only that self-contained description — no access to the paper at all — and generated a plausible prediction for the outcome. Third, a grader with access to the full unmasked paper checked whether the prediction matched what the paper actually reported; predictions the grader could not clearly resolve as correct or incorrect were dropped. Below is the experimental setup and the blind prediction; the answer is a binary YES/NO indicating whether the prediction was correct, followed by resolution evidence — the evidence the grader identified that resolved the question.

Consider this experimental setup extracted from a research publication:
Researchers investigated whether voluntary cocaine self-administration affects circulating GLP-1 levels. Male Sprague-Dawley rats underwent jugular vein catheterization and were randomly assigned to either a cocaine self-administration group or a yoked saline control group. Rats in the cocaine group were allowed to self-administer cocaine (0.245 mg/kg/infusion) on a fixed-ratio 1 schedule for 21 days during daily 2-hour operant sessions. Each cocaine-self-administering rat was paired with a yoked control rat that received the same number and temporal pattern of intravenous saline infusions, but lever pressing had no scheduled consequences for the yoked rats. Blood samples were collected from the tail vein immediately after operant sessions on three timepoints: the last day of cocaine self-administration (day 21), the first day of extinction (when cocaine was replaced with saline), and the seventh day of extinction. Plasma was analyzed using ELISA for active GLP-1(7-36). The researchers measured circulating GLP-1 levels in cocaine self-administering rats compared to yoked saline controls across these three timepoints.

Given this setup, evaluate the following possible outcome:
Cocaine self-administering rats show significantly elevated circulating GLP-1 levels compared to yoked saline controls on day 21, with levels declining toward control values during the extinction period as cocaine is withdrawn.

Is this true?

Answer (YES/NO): NO